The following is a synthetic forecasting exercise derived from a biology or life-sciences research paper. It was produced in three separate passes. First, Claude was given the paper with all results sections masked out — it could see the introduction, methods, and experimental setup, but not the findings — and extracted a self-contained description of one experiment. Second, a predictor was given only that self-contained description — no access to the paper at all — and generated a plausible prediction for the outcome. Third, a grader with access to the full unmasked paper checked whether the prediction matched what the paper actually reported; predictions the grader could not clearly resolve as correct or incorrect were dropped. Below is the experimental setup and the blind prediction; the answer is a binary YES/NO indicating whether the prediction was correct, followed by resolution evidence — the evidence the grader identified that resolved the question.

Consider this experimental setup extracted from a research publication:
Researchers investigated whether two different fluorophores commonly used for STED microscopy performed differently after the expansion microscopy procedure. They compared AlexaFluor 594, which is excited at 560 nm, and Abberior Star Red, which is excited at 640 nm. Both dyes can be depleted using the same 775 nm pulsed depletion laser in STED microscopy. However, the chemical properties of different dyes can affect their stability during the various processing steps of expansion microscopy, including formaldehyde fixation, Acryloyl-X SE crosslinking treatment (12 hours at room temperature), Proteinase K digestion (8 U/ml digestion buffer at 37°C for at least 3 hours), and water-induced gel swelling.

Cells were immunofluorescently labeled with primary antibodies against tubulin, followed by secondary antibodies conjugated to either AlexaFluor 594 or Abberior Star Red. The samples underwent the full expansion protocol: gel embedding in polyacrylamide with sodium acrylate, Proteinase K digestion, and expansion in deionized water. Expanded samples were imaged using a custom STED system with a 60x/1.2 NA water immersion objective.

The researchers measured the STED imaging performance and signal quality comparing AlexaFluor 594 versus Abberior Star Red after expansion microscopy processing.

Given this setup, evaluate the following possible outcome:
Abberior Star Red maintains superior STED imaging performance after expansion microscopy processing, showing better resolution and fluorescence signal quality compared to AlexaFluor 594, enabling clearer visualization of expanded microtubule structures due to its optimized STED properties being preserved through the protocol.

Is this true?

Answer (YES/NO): NO